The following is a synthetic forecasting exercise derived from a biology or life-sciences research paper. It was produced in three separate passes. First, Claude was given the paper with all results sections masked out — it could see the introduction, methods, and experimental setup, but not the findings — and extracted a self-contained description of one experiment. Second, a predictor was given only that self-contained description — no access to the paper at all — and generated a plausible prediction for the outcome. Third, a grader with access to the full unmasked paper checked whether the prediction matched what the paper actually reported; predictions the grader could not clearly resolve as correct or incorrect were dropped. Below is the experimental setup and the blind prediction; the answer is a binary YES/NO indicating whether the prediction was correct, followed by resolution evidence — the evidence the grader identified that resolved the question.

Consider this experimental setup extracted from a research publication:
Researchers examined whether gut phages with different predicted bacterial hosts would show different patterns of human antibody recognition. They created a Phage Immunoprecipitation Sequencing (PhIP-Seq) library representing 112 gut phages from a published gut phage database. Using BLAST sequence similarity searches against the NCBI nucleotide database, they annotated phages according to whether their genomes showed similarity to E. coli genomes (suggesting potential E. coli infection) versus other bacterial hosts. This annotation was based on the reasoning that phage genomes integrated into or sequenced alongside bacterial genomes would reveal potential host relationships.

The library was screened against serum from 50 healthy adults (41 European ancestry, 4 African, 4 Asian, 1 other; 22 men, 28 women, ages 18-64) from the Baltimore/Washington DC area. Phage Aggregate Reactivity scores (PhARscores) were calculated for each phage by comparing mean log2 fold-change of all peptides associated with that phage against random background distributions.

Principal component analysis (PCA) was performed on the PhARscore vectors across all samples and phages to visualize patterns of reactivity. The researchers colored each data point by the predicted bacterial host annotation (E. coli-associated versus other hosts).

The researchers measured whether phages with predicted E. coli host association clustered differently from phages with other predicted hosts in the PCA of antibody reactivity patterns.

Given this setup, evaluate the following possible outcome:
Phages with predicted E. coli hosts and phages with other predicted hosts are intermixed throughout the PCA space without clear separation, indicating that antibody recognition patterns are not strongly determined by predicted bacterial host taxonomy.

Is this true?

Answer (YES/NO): NO